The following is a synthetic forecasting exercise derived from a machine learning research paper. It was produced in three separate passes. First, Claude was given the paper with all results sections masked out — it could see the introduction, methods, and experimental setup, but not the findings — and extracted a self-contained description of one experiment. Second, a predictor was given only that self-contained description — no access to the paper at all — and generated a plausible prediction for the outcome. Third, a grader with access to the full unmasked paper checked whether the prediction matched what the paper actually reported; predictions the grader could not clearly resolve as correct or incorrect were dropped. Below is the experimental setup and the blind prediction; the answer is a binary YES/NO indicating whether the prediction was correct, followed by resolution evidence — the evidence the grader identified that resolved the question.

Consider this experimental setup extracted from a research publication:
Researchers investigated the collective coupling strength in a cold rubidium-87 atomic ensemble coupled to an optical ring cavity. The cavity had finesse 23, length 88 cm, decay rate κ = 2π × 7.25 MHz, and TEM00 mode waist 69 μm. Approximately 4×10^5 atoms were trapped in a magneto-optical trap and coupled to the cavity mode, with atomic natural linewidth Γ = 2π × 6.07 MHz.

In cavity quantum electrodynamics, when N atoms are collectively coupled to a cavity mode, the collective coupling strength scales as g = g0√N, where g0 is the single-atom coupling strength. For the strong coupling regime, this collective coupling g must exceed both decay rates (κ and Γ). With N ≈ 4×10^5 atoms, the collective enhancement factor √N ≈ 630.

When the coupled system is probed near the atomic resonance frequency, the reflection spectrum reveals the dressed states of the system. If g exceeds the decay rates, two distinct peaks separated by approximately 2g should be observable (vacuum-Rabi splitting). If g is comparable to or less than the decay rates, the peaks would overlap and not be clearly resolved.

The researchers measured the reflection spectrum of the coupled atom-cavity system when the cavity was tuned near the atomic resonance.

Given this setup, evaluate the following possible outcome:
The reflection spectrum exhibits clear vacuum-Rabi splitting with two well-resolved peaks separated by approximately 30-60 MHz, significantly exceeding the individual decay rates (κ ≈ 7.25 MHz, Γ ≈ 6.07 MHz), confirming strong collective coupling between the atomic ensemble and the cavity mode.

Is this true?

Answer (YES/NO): YES